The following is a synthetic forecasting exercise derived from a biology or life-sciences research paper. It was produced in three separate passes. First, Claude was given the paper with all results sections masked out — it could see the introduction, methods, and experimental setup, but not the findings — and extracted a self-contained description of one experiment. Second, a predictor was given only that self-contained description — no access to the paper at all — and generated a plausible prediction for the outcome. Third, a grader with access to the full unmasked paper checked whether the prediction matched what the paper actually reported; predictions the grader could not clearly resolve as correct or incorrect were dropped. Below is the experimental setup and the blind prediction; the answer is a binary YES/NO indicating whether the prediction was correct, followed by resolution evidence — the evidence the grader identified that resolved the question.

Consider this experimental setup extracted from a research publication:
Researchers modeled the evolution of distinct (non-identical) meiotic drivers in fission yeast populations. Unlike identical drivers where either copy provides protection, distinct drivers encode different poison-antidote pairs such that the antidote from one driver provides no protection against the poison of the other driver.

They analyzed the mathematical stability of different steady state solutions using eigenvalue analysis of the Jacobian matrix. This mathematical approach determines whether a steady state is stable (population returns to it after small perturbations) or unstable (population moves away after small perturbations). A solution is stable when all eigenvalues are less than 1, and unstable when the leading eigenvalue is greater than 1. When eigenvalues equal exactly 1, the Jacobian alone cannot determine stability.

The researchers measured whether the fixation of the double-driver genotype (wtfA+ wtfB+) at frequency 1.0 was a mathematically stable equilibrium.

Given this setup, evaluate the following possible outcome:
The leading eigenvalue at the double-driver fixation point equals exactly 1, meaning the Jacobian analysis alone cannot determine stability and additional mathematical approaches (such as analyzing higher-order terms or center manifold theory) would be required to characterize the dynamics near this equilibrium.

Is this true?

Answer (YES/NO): YES